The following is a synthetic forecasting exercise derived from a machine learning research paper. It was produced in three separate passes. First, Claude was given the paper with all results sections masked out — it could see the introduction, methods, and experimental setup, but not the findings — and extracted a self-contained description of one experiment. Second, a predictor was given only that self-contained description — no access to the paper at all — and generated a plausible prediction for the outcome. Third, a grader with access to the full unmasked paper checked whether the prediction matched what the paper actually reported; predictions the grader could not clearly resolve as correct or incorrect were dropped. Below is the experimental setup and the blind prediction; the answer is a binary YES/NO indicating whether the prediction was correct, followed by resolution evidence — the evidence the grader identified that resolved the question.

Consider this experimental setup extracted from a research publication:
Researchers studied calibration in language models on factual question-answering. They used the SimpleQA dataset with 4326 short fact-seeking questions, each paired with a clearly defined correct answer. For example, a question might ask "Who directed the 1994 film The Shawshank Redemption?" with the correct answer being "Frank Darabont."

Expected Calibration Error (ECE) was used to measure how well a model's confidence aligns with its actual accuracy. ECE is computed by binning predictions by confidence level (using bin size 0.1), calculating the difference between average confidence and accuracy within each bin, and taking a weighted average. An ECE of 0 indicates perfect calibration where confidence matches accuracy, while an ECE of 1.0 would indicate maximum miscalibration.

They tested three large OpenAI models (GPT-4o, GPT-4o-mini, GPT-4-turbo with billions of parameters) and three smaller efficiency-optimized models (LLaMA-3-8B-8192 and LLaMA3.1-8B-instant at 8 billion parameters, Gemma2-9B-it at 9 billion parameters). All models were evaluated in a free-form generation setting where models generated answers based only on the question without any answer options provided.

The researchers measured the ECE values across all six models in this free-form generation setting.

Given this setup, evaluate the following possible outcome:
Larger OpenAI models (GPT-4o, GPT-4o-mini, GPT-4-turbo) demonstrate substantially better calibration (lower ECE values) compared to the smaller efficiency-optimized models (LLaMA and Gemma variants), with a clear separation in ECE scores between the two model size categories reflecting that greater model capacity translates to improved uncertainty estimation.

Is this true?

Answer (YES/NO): NO